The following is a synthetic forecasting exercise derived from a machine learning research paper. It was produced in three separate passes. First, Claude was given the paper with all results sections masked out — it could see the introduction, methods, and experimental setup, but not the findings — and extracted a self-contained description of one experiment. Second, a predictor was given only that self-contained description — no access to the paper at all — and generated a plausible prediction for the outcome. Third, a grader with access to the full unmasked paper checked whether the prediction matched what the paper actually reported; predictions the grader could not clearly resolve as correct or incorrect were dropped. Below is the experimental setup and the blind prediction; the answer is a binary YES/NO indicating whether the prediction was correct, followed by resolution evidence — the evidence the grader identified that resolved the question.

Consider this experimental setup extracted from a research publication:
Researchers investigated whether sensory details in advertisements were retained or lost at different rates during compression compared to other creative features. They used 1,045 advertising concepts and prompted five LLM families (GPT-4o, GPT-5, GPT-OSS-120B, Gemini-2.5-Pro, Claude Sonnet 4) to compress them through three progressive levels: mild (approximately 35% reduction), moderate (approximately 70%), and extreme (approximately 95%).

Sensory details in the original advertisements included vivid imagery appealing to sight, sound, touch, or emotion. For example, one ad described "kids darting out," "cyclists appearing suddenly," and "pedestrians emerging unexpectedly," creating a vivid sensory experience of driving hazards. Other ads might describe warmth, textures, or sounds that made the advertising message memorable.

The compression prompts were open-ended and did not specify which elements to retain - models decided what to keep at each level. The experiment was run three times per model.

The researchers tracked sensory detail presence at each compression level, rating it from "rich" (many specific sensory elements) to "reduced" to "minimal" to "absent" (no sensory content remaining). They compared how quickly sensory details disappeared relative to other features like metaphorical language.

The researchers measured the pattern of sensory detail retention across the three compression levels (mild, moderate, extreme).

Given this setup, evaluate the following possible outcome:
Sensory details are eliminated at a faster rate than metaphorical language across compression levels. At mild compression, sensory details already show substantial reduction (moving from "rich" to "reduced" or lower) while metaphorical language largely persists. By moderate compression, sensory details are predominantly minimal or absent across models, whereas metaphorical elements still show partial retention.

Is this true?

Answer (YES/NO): YES